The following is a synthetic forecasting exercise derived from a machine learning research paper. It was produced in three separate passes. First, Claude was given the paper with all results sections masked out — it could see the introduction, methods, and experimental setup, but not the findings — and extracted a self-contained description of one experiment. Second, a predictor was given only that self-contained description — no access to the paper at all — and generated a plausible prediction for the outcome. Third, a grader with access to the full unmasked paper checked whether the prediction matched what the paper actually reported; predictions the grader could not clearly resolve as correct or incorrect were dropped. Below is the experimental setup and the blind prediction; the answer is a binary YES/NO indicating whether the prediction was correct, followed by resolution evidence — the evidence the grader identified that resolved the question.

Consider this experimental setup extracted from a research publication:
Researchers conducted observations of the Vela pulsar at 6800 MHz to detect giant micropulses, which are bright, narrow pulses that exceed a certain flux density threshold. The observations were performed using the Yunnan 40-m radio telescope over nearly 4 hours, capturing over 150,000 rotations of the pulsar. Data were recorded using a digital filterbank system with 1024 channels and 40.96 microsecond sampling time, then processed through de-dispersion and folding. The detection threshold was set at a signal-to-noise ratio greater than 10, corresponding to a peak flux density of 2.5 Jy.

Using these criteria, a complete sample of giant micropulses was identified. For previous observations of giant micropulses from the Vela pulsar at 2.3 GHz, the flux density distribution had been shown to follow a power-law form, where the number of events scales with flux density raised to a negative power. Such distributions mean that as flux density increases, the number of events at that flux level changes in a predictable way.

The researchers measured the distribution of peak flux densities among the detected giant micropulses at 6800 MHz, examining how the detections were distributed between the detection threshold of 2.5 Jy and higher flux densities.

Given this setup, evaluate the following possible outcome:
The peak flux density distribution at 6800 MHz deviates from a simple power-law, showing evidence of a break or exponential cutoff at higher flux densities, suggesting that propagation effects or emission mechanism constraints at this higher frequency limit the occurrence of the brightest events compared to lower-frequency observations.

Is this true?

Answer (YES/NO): NO